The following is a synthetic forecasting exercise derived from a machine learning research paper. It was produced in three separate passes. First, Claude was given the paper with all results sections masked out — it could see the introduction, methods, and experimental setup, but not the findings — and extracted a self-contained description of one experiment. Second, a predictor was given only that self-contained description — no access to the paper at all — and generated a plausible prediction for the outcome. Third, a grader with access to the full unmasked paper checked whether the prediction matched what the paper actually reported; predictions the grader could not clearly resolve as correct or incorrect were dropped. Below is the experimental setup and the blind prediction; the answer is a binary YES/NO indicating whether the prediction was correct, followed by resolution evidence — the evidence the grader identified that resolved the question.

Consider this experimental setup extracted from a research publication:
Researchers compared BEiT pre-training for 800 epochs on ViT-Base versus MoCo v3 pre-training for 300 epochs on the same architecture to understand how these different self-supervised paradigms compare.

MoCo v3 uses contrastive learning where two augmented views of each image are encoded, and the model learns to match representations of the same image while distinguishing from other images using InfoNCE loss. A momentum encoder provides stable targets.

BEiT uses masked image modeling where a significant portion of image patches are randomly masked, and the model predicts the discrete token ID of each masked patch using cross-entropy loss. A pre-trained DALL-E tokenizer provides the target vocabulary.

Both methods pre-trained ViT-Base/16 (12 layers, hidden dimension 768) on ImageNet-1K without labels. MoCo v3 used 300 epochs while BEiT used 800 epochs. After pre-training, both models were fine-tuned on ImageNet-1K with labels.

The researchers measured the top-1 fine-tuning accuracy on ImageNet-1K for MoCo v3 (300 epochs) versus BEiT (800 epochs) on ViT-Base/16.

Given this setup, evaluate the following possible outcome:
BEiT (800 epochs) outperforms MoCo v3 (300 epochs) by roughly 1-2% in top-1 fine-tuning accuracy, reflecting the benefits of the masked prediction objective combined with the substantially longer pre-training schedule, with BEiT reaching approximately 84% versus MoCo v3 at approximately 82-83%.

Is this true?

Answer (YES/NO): NO